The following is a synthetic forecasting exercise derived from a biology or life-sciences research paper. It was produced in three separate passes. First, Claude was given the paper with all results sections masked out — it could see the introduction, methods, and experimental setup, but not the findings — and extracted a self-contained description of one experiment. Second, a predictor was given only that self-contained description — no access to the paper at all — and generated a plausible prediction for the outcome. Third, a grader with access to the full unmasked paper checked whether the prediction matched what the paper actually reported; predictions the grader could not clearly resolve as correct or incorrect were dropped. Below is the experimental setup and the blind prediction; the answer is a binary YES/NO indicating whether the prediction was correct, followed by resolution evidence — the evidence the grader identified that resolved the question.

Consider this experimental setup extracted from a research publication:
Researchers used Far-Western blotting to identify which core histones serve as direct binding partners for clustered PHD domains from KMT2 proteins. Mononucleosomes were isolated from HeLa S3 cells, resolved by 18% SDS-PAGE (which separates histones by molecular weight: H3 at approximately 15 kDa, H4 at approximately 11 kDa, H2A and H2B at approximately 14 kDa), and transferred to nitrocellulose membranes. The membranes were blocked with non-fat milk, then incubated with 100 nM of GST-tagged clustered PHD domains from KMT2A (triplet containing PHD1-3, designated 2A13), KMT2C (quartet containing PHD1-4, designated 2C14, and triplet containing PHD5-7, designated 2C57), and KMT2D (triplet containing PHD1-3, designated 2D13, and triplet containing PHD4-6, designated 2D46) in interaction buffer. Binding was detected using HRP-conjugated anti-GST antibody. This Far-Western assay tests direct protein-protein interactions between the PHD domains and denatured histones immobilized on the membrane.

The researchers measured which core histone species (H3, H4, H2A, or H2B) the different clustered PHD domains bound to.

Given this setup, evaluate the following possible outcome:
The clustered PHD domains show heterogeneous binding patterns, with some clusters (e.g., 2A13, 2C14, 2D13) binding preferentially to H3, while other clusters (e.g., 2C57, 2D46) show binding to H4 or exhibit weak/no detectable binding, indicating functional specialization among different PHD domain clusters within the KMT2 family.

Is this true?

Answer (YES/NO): NO